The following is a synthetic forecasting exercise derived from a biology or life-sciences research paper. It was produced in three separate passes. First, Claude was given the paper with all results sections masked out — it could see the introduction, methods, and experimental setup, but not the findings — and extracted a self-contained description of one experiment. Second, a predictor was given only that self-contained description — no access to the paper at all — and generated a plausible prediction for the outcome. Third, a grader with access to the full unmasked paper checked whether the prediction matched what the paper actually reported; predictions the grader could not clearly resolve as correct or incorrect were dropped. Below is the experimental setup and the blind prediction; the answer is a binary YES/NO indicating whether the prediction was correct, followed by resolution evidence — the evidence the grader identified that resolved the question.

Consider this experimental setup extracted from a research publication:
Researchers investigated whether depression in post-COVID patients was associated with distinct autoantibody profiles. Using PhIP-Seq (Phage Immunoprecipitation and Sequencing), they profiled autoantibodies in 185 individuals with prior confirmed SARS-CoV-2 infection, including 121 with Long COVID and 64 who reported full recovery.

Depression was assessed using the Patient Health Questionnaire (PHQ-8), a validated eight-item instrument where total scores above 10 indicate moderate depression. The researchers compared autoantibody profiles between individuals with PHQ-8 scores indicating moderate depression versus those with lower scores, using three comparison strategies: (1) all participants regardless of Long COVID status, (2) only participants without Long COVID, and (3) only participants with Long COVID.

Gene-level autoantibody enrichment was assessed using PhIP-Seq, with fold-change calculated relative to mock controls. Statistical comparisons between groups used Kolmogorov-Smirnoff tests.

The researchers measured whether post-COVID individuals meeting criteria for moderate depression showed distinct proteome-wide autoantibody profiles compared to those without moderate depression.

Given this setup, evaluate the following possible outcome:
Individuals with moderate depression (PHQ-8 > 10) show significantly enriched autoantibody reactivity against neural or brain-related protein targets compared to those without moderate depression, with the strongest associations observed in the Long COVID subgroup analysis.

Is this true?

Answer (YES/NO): NO